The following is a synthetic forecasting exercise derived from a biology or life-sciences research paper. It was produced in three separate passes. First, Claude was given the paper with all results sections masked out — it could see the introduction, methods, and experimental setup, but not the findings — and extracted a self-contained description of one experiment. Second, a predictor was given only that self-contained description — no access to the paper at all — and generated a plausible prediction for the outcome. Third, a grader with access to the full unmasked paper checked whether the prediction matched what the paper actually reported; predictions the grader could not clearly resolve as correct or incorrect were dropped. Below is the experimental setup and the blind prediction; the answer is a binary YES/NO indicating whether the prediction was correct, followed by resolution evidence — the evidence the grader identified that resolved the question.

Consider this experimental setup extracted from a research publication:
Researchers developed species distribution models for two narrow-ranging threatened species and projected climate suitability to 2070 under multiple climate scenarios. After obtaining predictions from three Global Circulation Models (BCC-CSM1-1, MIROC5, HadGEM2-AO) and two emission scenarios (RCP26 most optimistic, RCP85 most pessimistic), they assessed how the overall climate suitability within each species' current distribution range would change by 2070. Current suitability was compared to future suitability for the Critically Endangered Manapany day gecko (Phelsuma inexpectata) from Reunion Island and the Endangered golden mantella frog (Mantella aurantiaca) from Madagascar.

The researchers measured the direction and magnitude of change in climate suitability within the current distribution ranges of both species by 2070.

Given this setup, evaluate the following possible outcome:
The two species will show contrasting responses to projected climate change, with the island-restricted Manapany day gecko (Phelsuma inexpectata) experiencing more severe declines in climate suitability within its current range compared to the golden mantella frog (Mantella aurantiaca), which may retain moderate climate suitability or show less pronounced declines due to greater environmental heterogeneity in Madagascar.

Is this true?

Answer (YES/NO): NO